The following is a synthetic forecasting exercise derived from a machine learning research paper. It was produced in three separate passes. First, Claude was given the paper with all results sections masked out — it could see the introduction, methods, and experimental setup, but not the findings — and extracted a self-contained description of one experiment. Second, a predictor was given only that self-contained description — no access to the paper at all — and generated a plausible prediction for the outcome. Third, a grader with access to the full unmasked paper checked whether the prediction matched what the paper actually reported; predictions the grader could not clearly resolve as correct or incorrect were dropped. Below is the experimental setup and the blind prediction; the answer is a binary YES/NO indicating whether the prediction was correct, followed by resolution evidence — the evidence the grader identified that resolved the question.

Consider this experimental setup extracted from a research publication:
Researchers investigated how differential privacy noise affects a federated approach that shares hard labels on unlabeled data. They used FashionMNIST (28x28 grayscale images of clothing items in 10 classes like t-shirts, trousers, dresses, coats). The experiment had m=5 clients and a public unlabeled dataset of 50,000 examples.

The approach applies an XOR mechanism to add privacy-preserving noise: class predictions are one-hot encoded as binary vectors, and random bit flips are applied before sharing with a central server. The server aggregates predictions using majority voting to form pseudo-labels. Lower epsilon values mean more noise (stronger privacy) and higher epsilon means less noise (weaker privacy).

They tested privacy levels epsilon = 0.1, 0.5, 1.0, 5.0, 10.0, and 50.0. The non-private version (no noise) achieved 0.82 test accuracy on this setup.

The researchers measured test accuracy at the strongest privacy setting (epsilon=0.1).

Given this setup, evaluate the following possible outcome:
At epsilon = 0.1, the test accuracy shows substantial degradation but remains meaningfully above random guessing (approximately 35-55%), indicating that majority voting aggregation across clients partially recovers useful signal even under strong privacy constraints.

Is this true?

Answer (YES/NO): NO